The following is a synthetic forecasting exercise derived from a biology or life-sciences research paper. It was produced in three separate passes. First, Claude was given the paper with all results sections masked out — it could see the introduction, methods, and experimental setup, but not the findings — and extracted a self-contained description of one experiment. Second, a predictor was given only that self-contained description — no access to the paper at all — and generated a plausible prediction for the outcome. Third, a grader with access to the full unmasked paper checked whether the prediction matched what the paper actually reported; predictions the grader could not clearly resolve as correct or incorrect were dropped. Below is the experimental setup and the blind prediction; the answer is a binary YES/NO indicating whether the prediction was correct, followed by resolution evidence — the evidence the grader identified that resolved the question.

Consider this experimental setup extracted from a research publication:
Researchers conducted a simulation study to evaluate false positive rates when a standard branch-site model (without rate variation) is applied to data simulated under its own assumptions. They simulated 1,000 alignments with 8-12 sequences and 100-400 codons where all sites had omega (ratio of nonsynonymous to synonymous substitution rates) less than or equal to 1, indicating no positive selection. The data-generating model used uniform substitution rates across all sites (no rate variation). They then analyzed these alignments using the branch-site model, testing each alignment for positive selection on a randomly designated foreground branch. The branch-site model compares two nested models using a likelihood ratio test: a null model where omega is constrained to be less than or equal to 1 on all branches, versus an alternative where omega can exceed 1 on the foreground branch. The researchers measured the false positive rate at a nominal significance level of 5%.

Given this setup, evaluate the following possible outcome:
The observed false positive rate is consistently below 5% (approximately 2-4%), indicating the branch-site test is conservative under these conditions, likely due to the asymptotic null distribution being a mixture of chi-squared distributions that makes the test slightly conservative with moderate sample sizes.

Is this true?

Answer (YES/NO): NO